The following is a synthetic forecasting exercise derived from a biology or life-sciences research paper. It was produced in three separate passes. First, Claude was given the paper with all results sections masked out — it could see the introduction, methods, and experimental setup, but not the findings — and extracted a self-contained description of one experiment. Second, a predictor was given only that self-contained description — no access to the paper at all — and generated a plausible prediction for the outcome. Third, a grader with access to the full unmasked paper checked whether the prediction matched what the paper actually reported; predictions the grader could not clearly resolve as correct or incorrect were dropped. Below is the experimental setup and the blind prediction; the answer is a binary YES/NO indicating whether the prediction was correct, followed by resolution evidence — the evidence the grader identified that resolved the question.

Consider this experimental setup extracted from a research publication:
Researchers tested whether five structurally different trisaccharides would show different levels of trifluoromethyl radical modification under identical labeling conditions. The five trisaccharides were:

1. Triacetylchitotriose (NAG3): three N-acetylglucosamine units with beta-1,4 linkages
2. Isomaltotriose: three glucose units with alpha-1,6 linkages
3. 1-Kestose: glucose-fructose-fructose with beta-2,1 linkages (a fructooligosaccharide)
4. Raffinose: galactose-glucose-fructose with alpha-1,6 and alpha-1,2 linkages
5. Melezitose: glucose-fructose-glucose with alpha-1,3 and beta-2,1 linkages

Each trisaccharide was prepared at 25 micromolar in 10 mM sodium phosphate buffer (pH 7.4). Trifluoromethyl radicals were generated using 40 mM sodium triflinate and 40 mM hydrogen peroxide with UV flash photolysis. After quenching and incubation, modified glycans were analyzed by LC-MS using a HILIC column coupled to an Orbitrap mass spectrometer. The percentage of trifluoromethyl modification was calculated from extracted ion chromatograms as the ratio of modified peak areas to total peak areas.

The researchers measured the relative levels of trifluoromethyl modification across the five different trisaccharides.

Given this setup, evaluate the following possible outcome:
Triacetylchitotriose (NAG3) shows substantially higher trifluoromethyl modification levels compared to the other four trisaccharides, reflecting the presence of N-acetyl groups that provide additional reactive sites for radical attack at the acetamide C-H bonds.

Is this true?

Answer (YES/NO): NO